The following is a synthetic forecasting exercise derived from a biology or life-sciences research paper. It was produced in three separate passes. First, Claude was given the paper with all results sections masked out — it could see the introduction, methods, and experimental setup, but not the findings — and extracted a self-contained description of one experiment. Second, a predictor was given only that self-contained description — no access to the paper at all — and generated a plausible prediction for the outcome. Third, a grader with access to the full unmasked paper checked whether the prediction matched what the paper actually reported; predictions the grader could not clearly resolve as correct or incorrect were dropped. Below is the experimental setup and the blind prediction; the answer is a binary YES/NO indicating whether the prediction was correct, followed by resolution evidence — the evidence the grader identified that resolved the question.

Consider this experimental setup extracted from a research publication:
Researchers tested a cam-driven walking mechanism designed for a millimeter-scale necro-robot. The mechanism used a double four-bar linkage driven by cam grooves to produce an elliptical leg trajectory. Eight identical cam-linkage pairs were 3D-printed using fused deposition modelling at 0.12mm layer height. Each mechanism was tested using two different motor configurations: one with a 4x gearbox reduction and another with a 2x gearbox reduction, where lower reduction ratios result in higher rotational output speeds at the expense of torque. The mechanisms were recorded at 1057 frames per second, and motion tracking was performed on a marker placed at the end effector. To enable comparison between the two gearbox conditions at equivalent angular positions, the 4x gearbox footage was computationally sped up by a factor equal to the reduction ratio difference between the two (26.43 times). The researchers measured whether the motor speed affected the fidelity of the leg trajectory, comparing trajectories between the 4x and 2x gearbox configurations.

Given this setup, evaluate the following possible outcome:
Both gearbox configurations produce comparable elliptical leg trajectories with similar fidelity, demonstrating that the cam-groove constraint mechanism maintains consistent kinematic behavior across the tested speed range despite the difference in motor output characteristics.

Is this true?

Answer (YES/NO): NO